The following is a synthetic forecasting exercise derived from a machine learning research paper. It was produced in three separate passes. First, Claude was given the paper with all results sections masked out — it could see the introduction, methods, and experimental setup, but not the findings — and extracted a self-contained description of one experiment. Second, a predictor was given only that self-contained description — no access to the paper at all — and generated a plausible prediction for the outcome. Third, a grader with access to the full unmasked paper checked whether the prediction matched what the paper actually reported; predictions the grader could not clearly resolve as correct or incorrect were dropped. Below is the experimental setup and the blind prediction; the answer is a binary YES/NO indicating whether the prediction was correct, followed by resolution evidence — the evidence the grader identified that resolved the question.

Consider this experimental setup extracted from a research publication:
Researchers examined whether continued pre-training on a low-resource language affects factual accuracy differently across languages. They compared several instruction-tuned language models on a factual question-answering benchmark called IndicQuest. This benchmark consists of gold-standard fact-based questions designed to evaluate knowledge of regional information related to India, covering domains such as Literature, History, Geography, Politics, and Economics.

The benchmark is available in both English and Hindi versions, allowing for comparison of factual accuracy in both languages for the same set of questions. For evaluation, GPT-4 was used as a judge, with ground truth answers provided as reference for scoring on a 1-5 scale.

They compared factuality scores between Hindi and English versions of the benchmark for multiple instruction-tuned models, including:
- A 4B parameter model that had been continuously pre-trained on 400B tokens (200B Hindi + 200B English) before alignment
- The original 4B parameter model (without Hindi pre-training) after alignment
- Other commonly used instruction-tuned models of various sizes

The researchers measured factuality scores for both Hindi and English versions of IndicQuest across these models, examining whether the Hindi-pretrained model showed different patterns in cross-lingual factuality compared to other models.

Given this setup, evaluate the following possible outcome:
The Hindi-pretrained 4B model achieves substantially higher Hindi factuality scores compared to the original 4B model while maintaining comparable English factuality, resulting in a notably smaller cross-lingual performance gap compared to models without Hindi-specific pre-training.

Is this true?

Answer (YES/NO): YES